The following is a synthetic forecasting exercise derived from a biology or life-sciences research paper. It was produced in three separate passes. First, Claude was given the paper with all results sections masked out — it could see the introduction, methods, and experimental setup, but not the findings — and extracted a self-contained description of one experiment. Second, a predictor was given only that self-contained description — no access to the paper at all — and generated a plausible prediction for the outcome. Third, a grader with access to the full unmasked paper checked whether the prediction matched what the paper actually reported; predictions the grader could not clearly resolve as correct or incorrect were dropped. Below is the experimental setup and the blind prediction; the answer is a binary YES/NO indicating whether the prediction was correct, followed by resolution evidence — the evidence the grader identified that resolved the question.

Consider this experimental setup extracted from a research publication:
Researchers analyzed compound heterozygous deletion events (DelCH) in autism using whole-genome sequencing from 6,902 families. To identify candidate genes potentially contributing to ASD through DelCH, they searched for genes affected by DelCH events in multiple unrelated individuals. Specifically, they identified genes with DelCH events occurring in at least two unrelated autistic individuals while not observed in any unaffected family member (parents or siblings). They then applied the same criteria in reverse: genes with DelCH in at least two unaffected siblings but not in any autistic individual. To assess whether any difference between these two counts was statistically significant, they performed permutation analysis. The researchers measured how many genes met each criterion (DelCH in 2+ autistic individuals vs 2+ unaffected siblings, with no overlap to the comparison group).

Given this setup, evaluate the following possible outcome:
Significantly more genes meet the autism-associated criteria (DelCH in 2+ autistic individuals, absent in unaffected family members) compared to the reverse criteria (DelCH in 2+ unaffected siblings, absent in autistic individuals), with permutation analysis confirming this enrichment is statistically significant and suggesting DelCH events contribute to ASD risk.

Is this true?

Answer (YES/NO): YES